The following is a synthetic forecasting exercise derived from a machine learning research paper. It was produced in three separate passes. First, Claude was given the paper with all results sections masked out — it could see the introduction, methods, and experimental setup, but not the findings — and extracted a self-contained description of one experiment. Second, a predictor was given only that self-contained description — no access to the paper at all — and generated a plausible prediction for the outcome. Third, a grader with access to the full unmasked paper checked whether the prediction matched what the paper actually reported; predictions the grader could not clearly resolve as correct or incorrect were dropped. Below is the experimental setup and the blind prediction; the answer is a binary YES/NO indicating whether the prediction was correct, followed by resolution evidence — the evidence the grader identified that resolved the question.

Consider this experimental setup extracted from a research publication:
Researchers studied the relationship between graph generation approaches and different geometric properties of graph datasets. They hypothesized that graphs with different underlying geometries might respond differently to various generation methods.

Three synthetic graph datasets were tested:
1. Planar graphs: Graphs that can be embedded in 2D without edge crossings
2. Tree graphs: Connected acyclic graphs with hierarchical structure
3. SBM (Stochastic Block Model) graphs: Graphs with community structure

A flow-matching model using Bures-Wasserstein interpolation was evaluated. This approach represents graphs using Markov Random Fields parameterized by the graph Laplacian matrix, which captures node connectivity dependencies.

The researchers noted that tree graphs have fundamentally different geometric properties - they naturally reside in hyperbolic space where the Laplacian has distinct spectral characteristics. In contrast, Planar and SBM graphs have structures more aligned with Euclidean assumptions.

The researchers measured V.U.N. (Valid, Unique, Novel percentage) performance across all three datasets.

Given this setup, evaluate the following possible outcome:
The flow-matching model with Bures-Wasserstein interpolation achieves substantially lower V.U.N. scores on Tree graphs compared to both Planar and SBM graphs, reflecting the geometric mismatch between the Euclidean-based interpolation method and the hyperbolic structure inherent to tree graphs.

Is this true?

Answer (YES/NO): YES